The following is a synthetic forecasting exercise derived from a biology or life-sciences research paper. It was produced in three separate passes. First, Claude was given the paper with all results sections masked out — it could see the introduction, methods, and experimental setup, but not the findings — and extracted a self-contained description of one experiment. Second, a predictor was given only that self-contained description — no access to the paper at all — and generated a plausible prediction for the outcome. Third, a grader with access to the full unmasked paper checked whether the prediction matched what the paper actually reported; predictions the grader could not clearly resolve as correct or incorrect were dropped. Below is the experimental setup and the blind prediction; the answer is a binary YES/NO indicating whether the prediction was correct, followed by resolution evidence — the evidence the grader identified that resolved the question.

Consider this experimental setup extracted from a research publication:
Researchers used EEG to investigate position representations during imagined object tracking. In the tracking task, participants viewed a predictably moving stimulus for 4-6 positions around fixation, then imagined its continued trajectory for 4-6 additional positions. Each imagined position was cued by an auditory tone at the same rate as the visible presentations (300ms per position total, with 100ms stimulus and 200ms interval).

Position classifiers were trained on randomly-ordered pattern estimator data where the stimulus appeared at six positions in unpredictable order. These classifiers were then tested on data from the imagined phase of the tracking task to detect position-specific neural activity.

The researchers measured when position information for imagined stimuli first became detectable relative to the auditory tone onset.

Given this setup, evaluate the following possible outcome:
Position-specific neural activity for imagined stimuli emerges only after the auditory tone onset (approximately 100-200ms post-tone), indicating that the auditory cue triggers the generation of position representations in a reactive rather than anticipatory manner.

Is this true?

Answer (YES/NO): NO